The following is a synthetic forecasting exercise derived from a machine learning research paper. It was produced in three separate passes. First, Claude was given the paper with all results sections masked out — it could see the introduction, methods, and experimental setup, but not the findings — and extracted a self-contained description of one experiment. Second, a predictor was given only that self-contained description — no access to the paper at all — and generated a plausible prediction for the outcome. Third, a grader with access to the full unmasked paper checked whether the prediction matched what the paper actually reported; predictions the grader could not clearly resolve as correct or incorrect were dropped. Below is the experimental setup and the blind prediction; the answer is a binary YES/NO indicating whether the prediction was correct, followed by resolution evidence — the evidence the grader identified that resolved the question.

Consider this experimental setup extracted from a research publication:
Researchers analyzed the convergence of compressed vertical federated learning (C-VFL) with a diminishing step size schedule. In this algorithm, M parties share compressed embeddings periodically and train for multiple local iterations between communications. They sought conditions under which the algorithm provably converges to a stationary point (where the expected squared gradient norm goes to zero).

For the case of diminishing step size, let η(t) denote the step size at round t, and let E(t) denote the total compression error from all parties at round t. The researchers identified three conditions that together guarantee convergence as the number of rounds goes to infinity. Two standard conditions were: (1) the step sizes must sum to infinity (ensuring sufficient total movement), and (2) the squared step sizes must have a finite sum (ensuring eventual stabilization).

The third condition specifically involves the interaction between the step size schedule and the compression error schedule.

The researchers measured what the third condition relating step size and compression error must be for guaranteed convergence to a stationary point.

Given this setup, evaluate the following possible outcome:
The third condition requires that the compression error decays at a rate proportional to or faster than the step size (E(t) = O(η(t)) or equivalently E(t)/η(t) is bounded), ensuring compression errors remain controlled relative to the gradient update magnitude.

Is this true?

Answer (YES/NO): NO